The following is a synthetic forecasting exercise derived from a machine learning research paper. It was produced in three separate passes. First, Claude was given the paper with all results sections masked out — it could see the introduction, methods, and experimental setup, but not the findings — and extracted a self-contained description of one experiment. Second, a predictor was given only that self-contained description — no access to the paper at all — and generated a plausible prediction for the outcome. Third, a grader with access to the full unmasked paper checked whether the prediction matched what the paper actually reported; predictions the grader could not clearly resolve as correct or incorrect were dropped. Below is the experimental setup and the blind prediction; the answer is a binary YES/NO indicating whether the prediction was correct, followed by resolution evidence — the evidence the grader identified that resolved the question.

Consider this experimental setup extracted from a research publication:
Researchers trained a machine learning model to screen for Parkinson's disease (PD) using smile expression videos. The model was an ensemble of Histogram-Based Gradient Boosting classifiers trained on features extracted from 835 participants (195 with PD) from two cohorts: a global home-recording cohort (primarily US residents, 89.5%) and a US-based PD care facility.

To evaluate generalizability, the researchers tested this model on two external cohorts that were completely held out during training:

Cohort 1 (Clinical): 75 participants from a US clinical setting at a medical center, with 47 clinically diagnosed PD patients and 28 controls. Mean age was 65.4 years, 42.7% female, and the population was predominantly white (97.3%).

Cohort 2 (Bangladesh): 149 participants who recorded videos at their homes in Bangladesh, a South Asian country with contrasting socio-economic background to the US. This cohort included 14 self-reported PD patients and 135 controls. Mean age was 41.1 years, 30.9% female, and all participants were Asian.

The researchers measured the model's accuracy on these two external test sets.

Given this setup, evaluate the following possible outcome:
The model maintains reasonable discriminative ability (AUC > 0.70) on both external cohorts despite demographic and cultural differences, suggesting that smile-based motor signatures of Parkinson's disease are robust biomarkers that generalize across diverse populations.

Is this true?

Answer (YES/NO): YES